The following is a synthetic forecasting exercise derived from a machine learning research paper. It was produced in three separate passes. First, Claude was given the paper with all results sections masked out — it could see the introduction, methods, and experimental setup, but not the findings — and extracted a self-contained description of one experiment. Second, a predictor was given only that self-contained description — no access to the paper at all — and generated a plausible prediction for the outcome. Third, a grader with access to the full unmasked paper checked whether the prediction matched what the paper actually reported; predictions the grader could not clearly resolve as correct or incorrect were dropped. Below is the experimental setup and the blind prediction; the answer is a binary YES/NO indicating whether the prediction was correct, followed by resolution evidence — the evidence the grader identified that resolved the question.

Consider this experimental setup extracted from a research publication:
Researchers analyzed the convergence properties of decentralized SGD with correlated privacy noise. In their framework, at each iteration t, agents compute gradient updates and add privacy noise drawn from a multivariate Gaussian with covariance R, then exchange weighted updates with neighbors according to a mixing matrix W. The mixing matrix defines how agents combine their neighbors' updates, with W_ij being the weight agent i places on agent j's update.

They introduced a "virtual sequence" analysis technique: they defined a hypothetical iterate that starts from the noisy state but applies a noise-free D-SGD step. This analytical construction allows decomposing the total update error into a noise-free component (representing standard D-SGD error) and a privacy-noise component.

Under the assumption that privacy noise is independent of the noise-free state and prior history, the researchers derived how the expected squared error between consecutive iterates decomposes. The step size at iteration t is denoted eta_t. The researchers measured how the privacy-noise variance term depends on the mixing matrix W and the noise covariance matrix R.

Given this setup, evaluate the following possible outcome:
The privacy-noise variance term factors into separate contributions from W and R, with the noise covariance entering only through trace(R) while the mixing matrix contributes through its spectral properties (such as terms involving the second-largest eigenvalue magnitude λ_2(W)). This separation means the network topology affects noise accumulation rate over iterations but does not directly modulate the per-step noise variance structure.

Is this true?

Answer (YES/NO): NO